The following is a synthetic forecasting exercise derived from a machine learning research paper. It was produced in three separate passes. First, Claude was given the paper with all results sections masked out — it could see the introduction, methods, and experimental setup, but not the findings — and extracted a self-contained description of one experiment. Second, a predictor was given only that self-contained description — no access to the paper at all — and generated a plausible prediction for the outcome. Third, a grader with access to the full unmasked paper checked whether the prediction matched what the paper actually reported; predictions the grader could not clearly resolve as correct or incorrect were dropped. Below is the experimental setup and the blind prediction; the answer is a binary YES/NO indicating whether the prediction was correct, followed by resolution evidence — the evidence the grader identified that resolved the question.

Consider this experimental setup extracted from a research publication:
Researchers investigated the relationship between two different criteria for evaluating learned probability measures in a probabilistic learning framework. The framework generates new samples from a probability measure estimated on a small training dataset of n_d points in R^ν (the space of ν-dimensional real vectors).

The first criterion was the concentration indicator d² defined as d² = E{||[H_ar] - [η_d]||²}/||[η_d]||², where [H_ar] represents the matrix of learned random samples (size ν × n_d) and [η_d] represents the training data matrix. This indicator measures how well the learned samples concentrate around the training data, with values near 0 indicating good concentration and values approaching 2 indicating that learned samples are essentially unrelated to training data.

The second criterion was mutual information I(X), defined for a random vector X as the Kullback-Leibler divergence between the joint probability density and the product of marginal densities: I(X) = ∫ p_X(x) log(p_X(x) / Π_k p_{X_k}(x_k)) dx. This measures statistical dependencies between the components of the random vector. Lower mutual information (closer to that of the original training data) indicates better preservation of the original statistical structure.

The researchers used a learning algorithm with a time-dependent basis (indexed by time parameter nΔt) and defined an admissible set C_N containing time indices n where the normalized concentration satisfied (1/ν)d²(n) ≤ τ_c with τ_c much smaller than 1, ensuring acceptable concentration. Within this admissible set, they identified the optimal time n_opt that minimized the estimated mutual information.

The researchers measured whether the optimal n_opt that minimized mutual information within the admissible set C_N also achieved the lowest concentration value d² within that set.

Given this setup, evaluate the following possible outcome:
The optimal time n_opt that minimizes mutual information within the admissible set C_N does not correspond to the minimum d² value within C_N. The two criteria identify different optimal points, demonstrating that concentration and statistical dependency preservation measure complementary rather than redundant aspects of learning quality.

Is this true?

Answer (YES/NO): YES